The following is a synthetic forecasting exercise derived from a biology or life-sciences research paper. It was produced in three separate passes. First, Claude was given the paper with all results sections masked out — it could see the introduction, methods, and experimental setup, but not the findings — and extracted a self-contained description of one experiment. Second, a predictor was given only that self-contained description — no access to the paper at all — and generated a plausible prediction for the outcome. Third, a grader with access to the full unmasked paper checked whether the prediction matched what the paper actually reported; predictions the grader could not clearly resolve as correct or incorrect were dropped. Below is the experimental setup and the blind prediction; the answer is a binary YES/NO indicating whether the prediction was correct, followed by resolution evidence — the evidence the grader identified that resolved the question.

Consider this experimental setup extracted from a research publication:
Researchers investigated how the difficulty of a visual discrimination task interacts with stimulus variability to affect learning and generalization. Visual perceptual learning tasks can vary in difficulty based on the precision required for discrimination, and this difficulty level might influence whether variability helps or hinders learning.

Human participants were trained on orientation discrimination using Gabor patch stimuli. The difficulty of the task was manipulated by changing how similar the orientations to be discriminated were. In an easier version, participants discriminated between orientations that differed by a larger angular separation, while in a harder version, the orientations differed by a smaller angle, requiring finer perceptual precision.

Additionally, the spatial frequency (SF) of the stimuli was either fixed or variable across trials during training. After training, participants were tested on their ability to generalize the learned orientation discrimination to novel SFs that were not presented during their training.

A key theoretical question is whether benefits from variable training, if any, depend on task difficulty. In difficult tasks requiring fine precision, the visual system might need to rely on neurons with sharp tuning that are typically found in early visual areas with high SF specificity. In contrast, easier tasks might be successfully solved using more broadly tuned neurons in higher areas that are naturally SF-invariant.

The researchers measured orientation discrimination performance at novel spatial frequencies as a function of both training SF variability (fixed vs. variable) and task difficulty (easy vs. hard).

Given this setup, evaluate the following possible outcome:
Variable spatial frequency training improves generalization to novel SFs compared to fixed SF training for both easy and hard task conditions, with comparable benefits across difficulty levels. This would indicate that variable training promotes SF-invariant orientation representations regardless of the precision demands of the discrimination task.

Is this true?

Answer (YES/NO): NO